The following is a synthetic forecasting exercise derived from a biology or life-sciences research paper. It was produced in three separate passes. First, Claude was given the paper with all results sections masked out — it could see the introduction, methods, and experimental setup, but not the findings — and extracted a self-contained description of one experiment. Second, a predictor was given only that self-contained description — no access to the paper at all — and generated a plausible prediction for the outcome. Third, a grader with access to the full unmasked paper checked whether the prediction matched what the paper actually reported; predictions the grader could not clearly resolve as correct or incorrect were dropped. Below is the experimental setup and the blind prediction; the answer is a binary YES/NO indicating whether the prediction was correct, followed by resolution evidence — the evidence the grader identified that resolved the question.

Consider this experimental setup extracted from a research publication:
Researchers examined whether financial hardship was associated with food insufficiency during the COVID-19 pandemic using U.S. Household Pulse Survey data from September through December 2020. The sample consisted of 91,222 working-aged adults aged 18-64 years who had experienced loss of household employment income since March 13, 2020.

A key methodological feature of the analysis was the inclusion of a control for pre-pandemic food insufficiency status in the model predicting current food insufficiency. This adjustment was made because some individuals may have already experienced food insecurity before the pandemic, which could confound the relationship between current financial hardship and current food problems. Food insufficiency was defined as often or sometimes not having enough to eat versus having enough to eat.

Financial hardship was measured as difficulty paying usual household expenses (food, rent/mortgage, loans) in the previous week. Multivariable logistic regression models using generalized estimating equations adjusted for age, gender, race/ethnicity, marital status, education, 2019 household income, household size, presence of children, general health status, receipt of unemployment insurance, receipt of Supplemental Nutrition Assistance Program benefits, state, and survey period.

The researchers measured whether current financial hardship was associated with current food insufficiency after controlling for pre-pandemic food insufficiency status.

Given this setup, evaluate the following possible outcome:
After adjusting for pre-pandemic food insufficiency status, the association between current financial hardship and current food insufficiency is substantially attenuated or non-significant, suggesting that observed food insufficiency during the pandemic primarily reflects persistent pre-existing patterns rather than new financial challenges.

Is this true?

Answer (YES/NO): NO